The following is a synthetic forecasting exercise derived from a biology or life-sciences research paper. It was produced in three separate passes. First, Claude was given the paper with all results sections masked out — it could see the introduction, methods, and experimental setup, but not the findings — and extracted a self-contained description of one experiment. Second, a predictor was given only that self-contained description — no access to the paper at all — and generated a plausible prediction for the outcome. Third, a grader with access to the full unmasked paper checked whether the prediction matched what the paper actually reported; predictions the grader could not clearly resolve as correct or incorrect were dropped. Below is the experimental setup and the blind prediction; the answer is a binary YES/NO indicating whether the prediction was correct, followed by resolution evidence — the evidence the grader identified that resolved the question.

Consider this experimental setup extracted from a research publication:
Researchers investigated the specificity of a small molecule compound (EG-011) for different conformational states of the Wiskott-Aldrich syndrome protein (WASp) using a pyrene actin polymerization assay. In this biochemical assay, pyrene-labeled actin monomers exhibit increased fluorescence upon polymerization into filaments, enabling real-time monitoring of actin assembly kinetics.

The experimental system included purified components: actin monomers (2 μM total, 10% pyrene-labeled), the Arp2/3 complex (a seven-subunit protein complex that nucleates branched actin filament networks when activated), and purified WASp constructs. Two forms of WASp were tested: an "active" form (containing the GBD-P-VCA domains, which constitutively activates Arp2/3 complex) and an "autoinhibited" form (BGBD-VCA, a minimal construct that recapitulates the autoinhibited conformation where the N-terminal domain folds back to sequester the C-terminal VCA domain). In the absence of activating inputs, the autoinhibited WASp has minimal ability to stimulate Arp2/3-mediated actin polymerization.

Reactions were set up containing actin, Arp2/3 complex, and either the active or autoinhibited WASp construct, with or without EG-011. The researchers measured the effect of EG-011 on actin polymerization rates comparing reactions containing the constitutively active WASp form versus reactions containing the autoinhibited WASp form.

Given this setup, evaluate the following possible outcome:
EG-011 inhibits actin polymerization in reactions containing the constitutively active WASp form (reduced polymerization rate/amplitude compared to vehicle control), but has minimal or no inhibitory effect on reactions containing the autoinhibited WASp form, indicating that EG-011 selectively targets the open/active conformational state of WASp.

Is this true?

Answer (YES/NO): NO